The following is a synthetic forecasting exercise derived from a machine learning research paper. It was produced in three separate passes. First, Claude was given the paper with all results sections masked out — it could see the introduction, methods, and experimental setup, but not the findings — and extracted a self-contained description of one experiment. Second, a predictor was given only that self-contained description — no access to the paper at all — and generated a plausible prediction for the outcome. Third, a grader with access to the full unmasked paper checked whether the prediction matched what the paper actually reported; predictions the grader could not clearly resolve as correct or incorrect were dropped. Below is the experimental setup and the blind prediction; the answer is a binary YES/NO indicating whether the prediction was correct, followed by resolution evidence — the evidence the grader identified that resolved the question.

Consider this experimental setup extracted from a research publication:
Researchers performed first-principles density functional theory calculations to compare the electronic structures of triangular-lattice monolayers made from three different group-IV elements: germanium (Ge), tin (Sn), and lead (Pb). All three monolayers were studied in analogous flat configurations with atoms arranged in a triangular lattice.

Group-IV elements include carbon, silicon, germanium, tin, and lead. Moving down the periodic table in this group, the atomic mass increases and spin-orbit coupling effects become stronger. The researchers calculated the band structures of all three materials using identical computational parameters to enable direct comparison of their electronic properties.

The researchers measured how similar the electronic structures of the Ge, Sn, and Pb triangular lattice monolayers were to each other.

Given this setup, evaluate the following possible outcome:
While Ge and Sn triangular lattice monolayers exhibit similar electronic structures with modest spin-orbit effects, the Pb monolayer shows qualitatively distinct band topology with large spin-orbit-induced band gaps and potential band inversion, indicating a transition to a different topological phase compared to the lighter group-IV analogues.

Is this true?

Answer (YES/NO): NO